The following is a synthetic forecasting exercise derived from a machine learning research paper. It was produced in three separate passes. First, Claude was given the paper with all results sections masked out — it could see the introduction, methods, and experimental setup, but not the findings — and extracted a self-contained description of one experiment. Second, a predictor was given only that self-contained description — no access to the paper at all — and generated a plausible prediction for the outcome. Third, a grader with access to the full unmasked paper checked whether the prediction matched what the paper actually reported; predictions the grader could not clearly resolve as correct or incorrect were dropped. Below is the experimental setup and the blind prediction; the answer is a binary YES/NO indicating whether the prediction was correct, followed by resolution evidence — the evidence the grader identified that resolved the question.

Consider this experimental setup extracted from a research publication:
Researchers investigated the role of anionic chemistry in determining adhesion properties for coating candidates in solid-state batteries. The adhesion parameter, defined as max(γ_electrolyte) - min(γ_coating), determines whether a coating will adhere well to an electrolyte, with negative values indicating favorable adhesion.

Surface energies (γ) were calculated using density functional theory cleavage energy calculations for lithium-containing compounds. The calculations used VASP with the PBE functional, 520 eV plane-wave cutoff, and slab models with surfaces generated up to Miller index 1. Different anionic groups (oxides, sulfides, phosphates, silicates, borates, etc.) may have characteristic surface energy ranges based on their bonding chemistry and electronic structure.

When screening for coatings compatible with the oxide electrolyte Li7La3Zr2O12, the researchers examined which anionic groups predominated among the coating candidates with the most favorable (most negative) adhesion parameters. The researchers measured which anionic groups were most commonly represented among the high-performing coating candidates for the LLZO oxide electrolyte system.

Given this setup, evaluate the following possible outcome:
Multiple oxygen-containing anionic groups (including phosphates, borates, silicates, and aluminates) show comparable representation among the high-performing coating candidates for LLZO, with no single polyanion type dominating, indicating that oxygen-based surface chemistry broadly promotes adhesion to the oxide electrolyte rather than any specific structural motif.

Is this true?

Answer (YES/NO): NO